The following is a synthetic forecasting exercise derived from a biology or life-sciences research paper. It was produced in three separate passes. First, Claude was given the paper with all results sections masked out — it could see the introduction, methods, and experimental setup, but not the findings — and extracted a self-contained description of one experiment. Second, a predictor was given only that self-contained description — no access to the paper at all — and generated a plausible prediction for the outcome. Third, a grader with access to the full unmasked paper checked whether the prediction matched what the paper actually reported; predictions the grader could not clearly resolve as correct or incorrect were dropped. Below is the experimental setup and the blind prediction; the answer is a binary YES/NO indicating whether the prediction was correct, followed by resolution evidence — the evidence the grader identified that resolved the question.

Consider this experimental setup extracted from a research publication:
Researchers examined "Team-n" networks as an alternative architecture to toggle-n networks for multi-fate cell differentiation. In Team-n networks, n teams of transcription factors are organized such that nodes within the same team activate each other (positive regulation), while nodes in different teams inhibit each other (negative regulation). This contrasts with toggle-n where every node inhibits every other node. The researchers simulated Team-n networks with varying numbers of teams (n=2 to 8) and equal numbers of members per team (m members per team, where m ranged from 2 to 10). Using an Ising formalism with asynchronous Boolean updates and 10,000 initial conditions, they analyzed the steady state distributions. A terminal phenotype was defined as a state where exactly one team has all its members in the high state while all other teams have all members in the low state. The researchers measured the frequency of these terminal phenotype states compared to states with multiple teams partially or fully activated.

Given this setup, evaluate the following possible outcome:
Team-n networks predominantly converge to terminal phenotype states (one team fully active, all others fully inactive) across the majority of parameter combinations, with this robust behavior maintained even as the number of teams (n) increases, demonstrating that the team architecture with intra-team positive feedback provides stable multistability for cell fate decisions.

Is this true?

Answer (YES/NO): NO